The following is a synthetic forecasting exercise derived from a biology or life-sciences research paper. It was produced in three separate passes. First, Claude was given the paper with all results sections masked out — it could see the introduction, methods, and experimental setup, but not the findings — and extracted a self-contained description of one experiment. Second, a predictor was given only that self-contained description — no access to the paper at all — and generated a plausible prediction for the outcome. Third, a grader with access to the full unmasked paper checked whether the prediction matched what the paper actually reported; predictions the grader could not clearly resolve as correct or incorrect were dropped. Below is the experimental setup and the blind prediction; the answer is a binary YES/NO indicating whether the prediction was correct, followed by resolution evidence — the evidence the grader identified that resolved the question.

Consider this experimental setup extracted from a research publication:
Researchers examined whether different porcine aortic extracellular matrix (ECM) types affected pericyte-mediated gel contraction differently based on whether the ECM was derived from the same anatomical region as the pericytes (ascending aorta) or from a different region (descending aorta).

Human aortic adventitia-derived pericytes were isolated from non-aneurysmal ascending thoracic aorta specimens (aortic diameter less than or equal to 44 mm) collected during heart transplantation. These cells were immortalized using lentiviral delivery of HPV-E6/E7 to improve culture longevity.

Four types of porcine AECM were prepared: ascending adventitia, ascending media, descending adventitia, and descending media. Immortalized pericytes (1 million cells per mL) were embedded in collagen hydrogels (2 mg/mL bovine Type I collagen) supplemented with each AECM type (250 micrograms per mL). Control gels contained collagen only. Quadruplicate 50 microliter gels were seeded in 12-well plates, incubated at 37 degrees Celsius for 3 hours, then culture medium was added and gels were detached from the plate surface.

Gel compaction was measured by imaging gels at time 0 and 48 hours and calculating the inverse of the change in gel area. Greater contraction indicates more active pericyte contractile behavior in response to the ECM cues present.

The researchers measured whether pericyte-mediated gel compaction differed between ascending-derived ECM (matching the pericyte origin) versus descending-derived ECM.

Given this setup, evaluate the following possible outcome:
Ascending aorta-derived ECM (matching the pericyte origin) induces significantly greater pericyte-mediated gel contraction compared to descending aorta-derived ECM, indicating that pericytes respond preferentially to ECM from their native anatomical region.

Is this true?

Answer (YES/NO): NO